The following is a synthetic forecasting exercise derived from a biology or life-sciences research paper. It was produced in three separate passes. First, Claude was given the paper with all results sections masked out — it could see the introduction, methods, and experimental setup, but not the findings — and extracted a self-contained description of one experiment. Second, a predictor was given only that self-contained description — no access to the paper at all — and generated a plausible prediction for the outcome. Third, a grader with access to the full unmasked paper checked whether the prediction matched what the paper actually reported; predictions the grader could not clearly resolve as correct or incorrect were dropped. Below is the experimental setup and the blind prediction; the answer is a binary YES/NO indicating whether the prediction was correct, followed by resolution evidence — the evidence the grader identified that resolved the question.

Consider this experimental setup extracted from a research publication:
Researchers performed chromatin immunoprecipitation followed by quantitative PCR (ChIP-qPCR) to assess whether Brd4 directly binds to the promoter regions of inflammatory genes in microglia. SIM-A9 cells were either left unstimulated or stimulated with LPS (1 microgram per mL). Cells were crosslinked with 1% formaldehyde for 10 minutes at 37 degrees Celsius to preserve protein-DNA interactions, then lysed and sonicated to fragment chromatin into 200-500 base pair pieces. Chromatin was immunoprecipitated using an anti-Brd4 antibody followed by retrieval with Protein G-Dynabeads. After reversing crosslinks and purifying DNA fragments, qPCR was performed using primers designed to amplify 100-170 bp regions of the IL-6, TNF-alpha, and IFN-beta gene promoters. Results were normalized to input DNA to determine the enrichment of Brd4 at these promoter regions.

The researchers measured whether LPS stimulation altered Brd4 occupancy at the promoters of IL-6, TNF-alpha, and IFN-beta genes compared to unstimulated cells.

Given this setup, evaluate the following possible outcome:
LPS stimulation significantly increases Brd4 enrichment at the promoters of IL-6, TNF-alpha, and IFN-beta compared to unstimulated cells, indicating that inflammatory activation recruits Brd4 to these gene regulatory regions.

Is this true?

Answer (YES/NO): YES